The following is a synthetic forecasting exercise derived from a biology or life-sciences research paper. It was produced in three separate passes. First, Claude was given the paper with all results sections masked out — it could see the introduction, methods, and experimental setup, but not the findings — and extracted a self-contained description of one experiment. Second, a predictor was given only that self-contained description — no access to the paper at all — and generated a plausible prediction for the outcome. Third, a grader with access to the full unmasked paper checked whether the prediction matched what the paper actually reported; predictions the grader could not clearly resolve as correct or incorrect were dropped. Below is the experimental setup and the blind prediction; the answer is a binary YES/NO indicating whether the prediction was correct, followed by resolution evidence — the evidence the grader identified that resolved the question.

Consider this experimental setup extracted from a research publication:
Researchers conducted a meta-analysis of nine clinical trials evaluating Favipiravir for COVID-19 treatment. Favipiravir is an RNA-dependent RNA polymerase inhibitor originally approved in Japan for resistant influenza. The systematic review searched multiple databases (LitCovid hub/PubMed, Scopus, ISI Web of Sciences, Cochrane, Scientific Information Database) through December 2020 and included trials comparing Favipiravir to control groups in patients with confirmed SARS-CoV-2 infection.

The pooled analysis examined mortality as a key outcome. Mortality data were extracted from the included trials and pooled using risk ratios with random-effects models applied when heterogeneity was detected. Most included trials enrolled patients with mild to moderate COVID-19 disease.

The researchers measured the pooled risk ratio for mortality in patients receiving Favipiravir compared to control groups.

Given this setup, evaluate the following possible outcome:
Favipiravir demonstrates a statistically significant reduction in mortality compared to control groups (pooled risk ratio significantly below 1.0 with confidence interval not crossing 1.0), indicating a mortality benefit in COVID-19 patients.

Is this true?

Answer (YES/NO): NO